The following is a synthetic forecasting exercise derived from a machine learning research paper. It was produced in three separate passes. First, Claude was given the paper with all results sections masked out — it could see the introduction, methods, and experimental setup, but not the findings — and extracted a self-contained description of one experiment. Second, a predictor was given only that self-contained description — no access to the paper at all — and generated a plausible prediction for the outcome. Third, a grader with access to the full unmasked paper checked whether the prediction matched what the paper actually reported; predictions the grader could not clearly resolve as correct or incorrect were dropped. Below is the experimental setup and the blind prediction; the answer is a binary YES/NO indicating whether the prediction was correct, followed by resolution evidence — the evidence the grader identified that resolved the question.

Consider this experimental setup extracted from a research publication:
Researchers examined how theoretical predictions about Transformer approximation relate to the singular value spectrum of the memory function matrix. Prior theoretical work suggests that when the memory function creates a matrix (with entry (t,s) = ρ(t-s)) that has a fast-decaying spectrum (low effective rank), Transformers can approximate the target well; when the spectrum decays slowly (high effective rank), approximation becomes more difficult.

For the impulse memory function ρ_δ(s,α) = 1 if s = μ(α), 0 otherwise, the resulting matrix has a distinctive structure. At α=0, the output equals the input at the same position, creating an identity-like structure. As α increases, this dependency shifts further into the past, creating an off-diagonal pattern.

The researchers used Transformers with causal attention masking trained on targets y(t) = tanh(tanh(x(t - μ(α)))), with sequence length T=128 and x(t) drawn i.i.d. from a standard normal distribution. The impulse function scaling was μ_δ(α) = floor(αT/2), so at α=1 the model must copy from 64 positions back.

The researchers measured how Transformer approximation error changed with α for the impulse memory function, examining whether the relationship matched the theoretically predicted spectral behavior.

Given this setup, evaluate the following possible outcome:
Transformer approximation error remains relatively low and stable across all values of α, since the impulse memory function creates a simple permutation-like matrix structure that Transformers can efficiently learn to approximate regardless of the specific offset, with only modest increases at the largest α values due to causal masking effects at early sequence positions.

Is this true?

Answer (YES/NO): NO